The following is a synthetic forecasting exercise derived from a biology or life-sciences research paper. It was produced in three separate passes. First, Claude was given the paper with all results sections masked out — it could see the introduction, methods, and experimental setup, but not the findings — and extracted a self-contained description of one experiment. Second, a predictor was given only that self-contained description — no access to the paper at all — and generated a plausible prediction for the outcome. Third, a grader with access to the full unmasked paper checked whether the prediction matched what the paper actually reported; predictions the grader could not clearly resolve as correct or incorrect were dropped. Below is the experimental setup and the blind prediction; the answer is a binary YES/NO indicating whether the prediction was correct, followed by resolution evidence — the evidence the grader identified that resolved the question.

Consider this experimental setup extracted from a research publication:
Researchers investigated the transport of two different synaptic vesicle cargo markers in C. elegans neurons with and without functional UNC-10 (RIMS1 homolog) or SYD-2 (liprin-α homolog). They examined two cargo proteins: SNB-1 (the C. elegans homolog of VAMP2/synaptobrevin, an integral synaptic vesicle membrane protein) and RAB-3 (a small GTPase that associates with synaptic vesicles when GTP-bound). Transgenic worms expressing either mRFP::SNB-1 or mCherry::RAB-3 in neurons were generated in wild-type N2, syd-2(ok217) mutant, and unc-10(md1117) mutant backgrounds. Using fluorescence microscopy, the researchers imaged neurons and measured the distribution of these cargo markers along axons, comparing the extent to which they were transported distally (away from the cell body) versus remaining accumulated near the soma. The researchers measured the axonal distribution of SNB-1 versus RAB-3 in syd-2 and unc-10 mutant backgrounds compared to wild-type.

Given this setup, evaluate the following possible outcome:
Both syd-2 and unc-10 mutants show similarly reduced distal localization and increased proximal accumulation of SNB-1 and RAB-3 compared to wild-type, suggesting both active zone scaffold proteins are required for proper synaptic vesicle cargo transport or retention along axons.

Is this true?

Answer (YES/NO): NO